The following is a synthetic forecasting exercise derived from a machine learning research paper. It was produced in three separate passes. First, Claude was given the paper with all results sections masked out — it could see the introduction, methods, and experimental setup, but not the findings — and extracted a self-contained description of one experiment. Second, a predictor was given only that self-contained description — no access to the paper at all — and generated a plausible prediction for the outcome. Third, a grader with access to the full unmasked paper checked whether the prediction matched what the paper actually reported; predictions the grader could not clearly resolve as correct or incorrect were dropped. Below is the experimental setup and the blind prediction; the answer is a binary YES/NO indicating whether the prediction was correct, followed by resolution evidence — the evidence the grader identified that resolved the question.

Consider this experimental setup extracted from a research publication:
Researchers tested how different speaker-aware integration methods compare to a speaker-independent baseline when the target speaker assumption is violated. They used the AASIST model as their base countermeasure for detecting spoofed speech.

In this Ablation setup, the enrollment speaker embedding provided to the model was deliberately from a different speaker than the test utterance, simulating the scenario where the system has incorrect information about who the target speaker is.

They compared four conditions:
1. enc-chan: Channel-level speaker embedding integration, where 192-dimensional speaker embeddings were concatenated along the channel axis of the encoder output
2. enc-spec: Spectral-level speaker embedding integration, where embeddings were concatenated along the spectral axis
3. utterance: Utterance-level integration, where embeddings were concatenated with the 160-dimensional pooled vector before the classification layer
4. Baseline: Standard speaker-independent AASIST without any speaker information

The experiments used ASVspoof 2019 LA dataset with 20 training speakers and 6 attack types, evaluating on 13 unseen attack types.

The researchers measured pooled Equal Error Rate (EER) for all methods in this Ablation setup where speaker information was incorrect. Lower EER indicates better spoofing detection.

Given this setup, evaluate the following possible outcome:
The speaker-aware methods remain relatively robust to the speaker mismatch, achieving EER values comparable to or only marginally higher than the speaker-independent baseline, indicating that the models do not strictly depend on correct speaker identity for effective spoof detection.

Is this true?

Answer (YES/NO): YES